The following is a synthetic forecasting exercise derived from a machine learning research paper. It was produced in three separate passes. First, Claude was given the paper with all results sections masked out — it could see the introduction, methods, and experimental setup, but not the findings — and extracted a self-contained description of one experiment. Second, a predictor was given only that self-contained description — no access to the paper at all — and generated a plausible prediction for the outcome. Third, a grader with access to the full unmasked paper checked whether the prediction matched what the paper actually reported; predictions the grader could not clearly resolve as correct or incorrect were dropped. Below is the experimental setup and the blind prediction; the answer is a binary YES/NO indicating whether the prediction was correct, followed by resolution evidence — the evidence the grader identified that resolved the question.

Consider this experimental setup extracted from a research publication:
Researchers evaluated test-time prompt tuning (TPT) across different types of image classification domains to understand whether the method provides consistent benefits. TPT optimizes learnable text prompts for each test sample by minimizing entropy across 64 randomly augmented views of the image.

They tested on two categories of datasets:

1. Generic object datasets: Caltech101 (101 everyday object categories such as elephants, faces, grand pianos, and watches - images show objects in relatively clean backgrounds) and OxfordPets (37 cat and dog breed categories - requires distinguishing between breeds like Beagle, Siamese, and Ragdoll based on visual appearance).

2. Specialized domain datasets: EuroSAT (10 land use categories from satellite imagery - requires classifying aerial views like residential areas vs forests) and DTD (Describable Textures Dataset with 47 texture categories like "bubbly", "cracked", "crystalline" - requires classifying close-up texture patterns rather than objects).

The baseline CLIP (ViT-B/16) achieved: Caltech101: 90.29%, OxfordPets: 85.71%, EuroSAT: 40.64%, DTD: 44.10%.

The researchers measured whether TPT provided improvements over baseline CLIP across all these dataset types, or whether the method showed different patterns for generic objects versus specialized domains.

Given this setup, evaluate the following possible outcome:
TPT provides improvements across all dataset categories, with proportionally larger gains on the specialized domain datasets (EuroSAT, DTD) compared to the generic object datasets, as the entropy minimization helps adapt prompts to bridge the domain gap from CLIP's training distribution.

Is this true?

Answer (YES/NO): NO